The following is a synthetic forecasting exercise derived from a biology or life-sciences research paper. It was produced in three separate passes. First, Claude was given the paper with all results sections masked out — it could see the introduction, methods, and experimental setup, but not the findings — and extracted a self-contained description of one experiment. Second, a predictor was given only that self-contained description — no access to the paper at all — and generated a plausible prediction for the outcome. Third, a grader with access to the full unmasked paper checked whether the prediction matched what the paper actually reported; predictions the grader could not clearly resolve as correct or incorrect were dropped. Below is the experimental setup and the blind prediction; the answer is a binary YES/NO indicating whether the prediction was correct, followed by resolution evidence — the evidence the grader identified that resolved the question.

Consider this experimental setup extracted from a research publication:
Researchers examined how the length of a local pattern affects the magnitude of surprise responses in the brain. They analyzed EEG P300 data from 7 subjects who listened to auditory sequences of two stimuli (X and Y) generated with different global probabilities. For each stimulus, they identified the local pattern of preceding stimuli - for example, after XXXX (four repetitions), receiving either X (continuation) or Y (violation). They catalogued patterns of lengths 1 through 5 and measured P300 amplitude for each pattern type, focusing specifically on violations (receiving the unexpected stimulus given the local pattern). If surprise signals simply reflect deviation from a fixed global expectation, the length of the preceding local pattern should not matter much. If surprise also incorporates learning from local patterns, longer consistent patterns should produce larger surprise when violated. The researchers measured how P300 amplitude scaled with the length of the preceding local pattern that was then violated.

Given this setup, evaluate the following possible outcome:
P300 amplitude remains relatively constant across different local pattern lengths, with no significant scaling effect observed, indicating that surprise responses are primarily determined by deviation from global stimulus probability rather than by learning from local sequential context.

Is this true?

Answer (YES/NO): NO